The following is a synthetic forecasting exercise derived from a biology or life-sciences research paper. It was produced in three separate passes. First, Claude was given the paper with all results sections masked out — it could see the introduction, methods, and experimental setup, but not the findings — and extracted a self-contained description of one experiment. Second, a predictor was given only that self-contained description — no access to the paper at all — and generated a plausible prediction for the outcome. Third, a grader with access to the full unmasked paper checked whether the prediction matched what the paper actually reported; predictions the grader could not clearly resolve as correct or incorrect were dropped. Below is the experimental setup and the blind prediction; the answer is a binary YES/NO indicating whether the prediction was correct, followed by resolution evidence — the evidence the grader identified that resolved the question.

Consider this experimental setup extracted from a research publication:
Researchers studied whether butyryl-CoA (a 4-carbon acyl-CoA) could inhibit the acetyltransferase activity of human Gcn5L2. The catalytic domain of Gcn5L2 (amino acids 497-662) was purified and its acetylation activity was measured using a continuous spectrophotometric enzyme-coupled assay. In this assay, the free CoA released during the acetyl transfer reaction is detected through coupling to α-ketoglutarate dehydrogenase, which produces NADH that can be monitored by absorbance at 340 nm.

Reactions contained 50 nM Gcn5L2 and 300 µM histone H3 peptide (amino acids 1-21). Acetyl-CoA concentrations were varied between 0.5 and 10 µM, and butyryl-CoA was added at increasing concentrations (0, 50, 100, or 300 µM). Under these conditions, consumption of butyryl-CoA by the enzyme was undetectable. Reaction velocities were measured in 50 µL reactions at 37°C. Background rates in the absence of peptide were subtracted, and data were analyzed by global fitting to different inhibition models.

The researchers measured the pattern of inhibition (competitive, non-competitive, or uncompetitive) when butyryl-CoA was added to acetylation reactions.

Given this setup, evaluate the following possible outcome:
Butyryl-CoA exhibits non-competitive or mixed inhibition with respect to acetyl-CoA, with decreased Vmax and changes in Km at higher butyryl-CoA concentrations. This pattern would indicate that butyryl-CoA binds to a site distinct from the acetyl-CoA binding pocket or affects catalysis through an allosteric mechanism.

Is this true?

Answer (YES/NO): NO